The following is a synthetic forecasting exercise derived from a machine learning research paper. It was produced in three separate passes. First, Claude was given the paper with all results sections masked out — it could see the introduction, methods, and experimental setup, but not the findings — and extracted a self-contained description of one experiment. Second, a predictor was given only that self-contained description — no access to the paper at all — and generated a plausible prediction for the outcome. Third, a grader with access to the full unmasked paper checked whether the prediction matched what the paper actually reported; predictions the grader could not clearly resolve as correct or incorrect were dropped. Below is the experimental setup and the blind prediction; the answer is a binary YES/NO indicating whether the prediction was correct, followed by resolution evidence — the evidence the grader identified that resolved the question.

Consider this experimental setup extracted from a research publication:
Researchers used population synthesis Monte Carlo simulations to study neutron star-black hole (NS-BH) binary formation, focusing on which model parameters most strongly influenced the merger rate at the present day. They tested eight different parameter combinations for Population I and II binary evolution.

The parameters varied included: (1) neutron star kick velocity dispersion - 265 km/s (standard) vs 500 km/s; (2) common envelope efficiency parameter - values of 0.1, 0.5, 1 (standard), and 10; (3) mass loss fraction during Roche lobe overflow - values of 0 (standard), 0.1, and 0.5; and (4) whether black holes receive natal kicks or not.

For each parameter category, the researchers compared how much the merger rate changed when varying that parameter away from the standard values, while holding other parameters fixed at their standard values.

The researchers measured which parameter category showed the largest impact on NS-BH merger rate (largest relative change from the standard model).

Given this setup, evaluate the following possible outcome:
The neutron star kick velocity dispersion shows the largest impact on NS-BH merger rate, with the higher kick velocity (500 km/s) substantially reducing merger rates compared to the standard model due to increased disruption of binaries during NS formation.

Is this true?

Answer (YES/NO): NO